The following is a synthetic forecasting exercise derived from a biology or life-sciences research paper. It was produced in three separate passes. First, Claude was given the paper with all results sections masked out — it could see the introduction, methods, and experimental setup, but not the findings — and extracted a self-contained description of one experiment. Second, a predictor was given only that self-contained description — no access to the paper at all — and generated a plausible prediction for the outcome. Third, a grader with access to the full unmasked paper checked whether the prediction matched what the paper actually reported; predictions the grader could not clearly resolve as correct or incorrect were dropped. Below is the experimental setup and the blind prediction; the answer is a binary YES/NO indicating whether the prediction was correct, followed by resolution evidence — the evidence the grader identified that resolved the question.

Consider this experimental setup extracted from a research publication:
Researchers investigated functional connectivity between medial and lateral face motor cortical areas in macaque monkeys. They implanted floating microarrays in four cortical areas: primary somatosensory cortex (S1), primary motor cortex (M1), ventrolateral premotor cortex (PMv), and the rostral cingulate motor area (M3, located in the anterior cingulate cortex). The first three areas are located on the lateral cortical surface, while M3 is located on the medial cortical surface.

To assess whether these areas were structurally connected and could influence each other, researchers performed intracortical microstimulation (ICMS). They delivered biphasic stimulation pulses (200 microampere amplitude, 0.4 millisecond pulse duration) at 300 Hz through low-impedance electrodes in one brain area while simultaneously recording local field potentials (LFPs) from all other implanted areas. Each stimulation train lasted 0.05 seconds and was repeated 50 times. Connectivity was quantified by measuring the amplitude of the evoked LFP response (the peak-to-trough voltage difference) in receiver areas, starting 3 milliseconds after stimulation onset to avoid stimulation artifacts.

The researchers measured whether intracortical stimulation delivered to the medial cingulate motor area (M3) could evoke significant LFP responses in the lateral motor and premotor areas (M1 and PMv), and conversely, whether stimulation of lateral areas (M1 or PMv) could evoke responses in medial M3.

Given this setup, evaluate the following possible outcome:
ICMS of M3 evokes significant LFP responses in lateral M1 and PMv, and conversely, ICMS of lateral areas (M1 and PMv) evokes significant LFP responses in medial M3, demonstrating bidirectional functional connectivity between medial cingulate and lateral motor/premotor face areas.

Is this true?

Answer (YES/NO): YES